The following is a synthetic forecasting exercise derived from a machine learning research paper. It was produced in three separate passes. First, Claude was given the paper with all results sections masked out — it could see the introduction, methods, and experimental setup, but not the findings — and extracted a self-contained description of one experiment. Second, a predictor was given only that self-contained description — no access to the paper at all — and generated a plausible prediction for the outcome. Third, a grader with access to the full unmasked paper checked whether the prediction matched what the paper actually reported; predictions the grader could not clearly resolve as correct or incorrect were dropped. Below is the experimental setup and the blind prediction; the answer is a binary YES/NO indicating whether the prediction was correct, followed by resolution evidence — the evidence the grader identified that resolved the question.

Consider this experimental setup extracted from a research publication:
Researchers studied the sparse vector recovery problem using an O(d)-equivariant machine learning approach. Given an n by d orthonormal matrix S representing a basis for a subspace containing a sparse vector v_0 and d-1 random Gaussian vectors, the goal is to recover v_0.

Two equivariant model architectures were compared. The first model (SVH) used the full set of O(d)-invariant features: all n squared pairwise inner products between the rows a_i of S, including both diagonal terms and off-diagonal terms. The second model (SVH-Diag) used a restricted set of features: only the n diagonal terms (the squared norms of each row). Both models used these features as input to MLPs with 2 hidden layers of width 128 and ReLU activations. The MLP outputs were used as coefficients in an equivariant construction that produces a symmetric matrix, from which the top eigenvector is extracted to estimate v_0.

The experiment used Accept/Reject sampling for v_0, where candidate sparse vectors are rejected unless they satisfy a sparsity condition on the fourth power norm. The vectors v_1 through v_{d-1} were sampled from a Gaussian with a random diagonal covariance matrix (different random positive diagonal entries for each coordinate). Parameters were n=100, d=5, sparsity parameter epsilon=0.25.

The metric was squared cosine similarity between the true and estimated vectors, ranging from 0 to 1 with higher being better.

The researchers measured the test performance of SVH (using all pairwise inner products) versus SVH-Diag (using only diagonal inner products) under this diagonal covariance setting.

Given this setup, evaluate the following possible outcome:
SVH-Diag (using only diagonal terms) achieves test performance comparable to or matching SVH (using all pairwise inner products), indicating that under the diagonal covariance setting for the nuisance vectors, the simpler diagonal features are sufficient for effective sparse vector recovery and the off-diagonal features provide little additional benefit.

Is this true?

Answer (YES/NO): NO